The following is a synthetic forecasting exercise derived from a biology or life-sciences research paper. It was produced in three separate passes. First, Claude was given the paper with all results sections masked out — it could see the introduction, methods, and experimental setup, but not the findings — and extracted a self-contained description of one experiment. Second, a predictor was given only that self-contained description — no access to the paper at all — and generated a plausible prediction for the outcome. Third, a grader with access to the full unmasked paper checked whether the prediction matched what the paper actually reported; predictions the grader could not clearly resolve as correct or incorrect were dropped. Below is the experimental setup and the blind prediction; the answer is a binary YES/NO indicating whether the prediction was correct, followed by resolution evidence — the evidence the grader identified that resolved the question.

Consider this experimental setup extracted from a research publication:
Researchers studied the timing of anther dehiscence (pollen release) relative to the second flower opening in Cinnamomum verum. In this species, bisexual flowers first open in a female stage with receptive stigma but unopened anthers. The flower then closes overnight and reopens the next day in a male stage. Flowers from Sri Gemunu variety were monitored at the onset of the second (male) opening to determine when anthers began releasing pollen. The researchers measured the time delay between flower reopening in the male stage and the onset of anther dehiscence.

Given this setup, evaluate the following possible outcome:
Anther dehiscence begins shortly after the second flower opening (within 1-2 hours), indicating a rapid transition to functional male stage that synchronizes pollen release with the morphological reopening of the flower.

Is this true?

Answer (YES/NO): YES